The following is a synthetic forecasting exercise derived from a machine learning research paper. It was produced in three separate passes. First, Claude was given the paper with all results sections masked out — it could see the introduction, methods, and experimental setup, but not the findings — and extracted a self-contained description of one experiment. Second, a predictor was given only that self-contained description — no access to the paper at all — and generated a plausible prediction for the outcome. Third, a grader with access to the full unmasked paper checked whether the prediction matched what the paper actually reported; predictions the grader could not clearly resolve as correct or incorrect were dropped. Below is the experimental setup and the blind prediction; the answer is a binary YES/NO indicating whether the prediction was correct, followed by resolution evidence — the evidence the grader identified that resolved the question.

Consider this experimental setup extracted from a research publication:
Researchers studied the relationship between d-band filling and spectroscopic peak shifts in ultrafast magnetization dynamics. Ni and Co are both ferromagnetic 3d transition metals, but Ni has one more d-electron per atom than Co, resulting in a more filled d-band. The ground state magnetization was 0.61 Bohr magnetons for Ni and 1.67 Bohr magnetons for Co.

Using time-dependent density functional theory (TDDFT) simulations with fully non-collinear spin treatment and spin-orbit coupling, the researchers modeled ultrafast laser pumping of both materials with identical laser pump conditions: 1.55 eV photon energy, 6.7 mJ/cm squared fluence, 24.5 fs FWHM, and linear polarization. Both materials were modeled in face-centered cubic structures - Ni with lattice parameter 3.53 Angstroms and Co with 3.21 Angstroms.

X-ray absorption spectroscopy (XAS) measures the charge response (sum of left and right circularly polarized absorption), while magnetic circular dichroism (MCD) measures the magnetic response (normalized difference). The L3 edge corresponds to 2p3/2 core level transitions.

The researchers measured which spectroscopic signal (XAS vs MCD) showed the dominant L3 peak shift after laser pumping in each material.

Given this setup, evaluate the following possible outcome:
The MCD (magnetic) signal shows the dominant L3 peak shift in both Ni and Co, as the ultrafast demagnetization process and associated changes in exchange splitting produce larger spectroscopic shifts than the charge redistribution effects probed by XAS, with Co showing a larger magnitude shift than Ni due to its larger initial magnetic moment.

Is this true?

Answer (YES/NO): NO